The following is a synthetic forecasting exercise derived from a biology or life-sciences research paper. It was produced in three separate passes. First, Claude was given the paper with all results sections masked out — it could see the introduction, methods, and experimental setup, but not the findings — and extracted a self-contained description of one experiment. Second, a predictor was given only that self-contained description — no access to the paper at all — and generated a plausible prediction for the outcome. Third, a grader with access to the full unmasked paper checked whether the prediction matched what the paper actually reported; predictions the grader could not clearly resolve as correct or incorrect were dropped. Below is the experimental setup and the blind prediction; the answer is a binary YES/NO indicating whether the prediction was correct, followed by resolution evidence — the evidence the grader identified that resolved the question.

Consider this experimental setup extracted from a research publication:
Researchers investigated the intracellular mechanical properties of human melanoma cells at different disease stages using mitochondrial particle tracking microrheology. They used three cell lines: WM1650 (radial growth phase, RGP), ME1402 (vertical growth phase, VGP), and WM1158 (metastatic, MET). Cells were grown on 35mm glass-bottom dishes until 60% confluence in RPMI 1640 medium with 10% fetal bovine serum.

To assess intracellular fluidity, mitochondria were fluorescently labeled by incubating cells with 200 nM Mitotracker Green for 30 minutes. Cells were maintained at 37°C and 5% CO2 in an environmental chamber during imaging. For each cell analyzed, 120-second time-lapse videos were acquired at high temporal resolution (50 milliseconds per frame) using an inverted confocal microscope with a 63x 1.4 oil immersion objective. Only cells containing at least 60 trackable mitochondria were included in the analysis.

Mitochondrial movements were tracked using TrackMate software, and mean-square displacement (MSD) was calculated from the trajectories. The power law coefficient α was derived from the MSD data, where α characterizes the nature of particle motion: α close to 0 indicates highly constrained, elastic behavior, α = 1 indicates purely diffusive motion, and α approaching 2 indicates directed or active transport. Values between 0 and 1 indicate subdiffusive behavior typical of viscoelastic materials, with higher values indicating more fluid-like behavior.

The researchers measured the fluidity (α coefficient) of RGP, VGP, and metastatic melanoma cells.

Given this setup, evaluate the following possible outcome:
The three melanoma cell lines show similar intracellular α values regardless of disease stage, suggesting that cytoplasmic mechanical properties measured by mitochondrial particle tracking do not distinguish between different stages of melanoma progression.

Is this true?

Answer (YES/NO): NO